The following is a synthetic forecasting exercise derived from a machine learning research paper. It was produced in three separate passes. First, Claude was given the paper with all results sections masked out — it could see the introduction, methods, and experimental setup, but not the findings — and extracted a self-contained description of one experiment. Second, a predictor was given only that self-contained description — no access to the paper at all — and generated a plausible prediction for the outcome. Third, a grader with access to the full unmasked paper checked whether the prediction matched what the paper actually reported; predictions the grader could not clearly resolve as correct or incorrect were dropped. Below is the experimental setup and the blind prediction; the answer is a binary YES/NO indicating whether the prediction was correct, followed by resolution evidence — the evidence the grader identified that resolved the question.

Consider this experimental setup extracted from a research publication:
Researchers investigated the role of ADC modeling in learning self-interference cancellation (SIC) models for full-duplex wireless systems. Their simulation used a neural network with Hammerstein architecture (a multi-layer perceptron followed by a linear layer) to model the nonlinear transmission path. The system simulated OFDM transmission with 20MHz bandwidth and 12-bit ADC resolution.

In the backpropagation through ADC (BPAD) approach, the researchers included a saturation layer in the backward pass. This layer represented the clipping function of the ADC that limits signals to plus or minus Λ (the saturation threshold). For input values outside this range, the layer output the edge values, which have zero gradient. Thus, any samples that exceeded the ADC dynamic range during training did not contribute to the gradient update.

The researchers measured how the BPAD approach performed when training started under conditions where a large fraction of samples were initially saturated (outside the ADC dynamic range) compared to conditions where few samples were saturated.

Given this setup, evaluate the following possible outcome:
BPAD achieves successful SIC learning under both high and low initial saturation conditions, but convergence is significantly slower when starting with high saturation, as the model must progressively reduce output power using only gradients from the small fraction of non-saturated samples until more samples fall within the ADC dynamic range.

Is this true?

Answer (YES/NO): NO